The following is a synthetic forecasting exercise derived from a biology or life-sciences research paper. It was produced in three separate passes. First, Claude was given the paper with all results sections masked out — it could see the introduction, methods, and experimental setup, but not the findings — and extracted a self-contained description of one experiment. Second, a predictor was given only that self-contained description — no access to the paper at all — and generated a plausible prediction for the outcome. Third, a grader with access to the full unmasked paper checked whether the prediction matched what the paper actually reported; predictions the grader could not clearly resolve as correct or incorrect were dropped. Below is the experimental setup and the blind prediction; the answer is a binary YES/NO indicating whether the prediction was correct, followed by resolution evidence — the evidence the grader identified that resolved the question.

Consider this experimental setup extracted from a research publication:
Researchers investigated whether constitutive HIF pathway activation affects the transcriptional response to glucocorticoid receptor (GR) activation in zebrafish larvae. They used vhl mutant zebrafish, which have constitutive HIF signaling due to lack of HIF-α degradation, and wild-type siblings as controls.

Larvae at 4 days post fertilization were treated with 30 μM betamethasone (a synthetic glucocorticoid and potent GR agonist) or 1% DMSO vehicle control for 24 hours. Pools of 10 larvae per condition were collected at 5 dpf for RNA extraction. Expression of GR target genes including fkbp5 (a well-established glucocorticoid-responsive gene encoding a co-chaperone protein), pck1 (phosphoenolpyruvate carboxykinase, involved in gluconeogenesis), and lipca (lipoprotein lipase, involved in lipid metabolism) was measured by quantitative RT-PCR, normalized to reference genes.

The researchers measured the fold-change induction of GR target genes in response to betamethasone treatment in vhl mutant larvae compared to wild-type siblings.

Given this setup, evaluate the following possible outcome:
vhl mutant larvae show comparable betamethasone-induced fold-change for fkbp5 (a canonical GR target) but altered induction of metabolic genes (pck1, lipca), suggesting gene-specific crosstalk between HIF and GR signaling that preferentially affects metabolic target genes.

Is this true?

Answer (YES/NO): NO